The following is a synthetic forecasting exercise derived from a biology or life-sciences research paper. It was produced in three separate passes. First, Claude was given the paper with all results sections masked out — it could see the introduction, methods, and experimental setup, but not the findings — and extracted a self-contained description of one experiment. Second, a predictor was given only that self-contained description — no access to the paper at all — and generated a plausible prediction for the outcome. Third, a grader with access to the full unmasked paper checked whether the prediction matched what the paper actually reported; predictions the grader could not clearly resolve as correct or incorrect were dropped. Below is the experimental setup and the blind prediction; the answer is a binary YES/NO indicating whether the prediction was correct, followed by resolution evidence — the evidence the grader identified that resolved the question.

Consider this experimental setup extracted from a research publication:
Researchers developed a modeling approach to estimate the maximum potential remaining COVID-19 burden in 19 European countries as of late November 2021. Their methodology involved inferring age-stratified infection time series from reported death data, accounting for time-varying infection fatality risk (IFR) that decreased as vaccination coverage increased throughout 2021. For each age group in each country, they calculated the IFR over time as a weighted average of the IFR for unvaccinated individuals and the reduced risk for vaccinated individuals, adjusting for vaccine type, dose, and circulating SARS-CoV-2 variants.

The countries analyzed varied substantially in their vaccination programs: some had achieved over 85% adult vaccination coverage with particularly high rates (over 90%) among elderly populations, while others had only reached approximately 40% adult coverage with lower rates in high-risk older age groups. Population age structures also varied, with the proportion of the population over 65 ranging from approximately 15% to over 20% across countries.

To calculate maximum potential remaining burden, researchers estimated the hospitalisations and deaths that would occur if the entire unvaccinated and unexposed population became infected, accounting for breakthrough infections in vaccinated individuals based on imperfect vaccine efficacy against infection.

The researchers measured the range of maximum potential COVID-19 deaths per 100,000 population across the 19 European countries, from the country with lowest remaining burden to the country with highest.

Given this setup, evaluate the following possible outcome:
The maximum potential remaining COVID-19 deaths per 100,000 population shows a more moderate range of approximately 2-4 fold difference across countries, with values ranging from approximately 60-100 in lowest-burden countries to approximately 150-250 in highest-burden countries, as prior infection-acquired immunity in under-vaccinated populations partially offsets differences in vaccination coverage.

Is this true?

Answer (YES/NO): NO